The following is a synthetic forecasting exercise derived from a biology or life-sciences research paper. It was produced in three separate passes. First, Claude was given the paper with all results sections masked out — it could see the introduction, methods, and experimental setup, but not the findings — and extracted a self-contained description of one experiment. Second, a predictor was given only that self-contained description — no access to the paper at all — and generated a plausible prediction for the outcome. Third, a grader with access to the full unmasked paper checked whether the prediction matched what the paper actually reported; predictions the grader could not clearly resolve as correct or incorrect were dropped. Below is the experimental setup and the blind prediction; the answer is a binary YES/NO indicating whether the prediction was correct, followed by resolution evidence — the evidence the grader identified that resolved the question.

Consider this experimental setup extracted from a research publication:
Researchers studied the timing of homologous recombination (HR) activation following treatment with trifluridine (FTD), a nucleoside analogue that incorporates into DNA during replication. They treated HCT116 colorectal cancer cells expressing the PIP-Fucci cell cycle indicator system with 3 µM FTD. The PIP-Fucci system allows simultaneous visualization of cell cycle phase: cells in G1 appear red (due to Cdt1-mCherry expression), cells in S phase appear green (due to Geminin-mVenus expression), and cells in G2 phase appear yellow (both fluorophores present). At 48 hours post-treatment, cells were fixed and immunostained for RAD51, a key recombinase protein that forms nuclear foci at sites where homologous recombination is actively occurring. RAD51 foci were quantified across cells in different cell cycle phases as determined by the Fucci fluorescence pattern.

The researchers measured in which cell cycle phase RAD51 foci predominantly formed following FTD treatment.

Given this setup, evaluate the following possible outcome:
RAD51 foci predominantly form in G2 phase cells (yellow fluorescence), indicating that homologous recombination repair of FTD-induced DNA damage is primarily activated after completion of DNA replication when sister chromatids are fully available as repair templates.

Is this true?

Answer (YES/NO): YES